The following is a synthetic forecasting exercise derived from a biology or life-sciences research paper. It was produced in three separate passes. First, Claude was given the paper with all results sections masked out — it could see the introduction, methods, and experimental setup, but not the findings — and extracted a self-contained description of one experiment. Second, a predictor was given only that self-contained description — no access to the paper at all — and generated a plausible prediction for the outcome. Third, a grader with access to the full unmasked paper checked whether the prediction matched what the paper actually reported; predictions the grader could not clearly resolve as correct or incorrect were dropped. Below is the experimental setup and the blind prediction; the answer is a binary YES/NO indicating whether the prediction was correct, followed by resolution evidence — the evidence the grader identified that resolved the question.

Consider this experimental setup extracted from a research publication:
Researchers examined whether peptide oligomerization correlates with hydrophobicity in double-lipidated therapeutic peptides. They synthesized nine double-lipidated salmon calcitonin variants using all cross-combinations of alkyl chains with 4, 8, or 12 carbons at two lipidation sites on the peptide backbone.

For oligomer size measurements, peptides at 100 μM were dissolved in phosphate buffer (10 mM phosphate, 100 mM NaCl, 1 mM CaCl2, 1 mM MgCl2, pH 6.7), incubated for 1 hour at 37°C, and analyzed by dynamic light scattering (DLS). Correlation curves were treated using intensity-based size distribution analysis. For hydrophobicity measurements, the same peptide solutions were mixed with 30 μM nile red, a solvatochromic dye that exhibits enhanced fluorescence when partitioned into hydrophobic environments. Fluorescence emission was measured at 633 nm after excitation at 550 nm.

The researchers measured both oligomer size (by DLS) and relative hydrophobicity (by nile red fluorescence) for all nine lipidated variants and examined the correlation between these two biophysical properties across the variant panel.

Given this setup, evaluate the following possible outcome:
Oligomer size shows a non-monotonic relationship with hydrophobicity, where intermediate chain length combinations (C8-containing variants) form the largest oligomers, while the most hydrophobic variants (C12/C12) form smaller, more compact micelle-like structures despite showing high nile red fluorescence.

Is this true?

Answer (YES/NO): NO